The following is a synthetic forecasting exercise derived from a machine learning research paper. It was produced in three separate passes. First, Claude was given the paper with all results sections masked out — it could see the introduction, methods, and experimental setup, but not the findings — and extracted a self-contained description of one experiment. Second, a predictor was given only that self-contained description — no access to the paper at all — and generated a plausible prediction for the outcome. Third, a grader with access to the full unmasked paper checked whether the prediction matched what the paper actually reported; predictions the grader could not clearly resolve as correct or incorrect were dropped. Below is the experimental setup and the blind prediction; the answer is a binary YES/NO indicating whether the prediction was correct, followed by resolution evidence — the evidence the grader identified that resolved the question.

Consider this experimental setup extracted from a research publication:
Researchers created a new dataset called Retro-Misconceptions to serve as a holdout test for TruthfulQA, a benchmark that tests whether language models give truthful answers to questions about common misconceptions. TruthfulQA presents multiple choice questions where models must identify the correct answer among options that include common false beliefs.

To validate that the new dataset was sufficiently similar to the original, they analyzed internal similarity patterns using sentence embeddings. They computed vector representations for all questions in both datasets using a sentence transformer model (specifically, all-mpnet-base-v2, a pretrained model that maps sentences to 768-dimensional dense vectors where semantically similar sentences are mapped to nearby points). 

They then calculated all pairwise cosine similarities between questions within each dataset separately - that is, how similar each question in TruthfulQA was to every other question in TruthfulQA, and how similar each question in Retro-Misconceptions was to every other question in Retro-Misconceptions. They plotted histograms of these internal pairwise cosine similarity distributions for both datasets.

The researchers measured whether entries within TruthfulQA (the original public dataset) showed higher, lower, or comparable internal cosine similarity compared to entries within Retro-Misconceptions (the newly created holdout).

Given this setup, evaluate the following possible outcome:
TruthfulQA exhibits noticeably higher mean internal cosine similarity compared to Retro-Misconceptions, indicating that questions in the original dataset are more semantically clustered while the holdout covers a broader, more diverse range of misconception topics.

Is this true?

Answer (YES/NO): NO